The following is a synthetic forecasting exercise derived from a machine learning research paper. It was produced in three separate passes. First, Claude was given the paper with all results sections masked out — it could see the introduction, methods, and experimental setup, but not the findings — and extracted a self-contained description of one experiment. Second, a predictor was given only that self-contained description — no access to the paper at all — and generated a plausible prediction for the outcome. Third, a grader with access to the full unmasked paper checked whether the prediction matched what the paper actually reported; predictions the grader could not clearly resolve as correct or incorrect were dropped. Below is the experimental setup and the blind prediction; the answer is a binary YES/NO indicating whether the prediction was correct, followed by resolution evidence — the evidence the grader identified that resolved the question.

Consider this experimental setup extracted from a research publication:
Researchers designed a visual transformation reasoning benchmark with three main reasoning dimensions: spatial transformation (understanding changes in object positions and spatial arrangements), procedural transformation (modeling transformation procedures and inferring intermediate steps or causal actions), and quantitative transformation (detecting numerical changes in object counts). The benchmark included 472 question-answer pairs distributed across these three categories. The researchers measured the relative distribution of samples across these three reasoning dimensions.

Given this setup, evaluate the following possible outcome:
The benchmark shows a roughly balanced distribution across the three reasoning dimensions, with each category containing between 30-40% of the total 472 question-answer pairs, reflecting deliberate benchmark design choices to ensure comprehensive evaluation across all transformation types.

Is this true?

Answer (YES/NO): NO